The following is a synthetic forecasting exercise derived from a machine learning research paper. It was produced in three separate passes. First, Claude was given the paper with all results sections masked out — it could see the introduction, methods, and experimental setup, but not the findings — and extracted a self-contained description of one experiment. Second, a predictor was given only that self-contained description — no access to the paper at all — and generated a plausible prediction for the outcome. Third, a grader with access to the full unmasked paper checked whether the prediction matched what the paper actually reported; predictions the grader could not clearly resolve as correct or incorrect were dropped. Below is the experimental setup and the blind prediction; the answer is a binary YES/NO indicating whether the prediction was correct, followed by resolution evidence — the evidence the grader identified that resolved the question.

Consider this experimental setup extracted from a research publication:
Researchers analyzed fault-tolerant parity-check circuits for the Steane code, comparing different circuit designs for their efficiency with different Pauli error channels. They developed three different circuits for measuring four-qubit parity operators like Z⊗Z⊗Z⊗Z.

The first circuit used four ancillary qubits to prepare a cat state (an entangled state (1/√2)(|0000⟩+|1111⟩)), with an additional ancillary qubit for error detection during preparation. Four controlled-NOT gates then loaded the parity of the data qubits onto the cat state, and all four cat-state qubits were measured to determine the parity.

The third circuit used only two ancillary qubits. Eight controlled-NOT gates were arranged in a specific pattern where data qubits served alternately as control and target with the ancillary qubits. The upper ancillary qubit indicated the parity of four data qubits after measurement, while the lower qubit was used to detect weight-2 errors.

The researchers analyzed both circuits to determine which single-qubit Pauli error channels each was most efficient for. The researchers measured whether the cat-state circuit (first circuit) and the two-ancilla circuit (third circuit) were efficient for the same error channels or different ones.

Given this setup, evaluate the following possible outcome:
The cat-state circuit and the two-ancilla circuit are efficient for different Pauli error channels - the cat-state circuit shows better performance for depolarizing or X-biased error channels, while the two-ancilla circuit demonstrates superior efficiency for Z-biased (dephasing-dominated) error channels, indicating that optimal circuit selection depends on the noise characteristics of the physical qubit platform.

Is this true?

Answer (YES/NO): NO